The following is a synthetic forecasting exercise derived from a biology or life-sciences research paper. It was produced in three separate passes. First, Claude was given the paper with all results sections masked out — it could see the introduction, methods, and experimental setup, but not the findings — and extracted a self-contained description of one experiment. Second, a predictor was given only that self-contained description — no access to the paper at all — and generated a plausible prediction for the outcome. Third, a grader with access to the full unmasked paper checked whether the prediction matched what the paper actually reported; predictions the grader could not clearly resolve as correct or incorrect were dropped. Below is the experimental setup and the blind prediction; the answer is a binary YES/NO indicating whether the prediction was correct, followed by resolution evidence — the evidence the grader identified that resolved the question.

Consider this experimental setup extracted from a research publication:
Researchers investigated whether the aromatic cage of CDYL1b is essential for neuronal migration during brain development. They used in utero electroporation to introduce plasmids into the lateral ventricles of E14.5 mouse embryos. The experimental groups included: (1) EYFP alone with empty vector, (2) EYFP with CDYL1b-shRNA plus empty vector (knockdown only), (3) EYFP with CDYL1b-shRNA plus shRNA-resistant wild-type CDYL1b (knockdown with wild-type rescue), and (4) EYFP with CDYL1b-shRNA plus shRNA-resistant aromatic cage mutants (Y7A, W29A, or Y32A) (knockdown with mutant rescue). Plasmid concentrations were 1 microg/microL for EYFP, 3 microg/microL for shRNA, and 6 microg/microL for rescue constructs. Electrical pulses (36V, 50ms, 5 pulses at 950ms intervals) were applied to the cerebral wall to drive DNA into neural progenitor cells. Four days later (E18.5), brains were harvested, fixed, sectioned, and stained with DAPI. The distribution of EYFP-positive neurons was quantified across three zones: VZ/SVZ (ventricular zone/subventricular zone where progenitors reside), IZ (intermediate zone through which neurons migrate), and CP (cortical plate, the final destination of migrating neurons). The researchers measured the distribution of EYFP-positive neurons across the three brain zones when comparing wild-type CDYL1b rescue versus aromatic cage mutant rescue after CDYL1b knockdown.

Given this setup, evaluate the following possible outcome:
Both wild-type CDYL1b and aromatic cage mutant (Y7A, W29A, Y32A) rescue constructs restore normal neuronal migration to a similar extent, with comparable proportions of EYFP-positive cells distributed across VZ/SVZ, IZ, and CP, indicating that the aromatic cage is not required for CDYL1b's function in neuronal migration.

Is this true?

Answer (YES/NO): NO